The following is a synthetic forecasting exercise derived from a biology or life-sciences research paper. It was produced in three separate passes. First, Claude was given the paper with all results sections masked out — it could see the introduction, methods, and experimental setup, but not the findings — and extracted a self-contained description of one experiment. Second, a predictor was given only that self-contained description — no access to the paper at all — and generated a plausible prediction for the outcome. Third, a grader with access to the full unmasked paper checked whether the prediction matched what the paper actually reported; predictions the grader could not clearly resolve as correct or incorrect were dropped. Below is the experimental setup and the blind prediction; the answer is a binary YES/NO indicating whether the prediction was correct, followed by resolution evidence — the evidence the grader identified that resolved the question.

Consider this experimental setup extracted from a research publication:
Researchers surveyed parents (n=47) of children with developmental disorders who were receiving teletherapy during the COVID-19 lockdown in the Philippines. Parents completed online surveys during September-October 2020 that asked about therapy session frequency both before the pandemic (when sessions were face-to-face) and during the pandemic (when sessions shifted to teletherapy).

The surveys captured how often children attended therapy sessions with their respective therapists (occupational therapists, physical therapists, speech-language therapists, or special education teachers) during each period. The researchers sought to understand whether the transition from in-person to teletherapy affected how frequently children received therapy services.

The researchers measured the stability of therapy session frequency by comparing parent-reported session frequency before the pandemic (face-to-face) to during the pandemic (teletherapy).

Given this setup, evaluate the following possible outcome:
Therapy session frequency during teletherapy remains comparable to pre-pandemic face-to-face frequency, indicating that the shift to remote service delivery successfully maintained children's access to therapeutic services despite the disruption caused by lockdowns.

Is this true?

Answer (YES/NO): YES